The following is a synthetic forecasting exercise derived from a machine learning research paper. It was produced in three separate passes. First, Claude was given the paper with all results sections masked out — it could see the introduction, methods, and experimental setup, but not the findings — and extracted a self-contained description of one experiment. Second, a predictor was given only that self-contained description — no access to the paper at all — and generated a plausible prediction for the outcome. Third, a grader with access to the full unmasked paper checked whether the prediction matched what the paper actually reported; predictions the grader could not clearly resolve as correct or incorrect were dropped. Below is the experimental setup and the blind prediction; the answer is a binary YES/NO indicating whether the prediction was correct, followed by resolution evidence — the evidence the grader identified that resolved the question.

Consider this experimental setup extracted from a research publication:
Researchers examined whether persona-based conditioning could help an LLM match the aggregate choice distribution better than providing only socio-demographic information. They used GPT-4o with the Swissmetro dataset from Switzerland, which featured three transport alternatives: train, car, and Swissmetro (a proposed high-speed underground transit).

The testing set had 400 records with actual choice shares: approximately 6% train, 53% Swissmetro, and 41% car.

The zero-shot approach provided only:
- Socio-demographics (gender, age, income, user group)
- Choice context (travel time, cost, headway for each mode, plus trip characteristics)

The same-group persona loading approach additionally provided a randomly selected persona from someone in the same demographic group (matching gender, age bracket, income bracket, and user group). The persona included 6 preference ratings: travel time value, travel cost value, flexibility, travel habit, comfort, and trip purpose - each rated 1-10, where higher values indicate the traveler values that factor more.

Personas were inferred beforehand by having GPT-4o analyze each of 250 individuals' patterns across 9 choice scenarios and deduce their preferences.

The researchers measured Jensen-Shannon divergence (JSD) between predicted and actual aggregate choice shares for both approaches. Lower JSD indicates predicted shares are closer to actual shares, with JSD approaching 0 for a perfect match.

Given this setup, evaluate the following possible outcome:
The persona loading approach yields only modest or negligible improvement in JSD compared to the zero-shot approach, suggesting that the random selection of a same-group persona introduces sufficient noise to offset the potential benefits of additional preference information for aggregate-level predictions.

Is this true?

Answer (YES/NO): NO